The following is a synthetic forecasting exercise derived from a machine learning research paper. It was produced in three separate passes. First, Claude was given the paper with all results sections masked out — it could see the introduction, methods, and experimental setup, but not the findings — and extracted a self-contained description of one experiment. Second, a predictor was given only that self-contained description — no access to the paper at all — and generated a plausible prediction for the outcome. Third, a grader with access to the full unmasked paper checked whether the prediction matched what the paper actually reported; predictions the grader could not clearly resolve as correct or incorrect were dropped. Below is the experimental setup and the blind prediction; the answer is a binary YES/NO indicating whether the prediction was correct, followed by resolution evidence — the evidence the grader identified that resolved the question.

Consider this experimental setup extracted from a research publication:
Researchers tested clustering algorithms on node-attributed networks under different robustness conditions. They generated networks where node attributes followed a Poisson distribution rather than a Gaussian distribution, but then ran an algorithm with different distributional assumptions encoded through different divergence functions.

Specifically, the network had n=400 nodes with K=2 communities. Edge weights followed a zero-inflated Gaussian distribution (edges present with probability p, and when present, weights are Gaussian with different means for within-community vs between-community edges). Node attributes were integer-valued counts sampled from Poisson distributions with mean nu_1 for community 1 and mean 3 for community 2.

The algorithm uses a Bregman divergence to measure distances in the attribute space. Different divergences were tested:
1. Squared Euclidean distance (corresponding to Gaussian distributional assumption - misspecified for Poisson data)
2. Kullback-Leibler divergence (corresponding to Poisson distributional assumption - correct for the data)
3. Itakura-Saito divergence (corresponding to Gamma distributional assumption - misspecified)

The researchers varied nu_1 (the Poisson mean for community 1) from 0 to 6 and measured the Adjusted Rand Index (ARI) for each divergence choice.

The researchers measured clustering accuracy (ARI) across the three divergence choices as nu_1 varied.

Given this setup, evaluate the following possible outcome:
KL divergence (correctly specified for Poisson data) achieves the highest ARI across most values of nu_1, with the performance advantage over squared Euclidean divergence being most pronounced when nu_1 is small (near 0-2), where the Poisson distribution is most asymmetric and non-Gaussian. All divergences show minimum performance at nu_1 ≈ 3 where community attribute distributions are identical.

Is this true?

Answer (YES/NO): NO